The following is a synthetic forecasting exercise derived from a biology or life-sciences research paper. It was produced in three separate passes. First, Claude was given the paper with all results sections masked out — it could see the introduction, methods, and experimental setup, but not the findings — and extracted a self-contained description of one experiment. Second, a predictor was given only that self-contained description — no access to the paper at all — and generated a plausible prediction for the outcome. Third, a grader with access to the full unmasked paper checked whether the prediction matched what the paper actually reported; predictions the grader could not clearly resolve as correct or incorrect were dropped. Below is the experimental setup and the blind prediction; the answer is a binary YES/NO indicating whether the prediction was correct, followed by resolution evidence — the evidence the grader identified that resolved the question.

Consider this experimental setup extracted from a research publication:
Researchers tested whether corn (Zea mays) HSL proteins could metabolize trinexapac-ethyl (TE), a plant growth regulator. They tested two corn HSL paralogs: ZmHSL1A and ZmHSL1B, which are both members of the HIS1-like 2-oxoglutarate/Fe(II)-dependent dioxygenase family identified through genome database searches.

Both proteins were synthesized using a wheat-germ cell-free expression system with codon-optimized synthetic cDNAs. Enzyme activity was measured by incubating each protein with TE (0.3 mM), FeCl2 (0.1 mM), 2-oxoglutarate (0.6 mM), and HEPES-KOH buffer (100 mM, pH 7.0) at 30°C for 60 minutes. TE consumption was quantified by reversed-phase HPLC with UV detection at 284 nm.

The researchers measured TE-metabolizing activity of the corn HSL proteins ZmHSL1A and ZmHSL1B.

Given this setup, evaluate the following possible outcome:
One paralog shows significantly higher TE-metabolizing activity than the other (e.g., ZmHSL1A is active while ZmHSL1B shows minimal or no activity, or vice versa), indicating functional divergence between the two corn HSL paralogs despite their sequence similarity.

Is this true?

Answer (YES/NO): NO